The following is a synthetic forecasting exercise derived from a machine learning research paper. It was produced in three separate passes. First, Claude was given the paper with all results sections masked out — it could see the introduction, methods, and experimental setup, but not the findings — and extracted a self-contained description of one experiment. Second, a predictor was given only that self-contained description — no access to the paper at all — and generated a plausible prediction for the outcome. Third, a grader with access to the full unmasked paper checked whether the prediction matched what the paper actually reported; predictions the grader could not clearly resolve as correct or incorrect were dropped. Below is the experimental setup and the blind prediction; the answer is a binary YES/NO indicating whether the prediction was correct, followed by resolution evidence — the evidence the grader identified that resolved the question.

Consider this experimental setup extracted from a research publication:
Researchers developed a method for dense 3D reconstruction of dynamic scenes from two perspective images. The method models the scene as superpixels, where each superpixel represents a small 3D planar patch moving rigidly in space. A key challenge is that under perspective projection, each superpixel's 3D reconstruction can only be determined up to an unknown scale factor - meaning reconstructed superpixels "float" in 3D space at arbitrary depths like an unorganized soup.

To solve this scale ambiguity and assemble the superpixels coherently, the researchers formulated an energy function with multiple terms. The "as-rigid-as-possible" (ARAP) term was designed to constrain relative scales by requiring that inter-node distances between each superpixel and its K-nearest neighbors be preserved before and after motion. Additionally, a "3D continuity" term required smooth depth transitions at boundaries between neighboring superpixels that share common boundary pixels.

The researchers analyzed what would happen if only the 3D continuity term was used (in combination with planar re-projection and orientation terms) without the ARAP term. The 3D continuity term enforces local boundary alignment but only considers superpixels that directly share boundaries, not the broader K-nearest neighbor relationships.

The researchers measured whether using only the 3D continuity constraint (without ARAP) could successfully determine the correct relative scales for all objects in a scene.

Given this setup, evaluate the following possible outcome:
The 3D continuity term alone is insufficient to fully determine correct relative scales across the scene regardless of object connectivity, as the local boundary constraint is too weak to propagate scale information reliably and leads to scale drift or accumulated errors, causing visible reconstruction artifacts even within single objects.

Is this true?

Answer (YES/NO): NO